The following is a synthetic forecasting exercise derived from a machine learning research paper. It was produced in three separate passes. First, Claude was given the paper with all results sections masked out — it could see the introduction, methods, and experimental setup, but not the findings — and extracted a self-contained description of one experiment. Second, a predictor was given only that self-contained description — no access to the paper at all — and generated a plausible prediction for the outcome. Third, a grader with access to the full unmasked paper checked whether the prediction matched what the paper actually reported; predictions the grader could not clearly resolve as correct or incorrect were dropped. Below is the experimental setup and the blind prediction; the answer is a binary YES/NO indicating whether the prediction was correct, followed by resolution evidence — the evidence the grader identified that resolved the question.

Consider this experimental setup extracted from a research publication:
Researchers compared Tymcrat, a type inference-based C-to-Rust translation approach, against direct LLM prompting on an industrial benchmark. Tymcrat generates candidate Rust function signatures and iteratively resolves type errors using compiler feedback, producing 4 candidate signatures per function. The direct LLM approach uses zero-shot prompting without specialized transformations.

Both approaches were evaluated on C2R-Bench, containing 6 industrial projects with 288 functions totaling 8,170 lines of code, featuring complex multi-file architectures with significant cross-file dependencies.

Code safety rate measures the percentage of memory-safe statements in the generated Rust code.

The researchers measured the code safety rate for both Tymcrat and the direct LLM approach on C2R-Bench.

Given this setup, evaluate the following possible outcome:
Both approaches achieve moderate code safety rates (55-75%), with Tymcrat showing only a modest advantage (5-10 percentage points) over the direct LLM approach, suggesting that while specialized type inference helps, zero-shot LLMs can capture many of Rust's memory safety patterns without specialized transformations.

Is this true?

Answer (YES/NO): NO